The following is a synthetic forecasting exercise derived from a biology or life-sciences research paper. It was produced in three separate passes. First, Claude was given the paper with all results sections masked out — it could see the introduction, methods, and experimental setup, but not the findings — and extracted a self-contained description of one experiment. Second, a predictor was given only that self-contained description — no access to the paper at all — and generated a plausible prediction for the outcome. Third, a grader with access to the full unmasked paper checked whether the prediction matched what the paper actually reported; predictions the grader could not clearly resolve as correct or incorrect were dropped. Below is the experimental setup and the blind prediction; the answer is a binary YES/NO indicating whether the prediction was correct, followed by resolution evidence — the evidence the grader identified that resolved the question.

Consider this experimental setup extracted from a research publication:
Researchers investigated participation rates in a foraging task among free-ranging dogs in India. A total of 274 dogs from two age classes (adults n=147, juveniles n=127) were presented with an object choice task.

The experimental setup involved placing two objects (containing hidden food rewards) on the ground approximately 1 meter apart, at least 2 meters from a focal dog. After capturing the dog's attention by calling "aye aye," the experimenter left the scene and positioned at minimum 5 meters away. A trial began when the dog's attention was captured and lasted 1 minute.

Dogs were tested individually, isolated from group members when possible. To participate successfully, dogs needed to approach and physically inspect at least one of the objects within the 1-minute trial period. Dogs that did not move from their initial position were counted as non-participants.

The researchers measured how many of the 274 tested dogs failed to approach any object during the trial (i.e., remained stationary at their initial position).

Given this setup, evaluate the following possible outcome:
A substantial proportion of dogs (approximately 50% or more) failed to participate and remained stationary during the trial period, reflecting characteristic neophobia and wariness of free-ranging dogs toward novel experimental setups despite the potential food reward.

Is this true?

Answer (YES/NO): NO